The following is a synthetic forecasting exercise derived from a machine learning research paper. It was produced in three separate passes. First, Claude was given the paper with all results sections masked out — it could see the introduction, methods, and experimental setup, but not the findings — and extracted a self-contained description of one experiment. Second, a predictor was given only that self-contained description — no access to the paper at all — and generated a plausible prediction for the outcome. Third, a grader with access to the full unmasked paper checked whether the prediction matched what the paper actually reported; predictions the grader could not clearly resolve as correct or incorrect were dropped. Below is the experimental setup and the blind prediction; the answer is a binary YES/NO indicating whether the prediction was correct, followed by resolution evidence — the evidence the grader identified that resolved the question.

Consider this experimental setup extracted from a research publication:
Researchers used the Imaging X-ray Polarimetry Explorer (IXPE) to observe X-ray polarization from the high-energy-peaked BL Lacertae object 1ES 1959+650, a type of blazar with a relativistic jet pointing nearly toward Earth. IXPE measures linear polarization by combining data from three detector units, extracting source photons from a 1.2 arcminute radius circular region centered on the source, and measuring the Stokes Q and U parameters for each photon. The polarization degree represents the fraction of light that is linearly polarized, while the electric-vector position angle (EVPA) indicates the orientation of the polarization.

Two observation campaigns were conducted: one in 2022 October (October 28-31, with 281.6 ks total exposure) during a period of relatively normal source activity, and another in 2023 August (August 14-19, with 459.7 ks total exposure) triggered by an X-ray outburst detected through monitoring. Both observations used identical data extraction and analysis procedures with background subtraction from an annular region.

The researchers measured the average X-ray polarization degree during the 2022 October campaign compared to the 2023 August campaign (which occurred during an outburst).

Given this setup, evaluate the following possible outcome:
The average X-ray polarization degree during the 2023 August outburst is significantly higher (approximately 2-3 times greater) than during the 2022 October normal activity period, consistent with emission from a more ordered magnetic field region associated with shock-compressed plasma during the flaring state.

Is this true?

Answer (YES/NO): NO